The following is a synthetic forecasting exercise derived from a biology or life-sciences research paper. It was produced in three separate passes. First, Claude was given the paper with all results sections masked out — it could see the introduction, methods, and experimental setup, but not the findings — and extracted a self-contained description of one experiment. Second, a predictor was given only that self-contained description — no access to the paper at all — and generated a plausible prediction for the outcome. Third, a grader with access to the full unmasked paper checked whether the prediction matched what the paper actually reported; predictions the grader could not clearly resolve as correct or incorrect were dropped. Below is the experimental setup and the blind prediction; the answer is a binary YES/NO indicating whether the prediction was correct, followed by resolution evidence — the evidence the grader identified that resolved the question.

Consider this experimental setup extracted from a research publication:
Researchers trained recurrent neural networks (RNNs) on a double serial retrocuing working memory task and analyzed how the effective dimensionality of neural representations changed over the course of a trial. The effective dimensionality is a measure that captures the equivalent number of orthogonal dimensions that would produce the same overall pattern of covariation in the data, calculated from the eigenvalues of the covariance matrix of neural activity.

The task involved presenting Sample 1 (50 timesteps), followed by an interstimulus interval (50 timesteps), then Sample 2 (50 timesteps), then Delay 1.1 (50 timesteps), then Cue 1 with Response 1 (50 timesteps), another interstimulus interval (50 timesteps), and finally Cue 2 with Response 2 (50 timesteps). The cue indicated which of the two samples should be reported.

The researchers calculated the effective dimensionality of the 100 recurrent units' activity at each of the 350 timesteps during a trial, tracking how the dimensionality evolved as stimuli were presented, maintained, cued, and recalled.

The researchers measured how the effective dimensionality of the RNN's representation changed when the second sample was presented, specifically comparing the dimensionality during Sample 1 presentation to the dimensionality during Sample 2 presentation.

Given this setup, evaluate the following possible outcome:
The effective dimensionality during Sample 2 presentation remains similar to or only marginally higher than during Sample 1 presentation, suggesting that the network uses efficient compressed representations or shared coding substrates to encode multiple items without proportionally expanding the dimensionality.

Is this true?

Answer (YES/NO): NO